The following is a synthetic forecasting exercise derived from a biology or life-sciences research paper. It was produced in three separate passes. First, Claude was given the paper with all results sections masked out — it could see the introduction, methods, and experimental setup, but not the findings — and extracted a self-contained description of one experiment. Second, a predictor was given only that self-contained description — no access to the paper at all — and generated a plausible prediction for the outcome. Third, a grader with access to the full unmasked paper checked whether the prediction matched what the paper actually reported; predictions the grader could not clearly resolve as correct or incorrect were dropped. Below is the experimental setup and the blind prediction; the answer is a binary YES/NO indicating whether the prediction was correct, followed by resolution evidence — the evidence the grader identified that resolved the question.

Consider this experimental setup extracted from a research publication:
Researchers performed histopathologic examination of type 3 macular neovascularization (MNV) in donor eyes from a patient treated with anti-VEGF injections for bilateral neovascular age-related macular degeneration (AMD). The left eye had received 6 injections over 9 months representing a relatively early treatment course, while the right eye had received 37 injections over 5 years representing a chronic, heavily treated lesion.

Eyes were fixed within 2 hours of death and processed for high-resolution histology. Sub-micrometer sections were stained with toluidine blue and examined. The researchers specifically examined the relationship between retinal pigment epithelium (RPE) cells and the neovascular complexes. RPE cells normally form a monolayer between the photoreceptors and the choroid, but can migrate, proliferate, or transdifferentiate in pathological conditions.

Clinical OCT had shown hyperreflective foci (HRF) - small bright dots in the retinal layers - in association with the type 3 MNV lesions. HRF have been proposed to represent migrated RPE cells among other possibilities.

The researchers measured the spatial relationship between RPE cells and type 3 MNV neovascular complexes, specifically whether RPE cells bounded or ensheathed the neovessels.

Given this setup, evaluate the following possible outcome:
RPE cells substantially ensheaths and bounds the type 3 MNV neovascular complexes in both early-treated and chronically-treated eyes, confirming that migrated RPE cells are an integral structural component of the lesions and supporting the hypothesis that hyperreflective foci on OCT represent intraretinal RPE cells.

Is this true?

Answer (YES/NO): NO